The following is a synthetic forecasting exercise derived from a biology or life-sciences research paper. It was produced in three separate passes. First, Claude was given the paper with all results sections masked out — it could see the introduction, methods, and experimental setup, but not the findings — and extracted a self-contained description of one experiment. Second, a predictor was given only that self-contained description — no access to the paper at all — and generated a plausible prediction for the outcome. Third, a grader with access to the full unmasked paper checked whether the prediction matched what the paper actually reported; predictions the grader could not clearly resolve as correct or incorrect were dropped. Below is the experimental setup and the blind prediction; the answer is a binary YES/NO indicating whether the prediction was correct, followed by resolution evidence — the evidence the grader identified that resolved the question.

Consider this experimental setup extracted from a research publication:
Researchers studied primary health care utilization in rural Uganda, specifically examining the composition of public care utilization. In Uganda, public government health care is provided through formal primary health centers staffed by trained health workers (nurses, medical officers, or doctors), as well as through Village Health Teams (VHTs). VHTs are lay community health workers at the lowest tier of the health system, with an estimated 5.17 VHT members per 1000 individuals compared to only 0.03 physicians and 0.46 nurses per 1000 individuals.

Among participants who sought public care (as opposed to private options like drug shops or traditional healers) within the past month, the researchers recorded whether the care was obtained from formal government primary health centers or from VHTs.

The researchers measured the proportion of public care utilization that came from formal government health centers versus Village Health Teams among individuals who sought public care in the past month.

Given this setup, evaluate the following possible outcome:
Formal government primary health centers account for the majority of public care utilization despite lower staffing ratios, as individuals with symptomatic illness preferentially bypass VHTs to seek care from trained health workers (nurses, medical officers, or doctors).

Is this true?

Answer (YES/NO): YES